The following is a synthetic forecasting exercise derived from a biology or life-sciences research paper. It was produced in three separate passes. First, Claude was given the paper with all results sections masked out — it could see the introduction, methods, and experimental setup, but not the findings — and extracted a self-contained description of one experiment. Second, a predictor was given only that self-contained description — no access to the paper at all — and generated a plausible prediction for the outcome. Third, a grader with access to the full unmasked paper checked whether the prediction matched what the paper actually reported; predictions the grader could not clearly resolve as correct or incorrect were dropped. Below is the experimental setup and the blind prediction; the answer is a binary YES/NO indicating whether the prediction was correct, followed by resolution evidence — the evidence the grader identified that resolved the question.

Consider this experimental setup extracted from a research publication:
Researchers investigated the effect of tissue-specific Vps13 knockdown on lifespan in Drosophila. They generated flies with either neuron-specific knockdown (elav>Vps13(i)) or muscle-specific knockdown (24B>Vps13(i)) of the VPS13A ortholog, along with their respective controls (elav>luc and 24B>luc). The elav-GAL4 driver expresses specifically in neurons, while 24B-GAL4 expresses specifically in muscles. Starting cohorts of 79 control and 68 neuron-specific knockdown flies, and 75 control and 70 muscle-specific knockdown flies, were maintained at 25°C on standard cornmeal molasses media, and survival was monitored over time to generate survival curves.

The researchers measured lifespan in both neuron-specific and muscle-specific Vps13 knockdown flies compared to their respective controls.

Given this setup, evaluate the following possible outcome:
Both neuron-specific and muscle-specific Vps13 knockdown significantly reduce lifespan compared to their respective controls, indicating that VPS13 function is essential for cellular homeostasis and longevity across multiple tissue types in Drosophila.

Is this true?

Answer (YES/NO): YES